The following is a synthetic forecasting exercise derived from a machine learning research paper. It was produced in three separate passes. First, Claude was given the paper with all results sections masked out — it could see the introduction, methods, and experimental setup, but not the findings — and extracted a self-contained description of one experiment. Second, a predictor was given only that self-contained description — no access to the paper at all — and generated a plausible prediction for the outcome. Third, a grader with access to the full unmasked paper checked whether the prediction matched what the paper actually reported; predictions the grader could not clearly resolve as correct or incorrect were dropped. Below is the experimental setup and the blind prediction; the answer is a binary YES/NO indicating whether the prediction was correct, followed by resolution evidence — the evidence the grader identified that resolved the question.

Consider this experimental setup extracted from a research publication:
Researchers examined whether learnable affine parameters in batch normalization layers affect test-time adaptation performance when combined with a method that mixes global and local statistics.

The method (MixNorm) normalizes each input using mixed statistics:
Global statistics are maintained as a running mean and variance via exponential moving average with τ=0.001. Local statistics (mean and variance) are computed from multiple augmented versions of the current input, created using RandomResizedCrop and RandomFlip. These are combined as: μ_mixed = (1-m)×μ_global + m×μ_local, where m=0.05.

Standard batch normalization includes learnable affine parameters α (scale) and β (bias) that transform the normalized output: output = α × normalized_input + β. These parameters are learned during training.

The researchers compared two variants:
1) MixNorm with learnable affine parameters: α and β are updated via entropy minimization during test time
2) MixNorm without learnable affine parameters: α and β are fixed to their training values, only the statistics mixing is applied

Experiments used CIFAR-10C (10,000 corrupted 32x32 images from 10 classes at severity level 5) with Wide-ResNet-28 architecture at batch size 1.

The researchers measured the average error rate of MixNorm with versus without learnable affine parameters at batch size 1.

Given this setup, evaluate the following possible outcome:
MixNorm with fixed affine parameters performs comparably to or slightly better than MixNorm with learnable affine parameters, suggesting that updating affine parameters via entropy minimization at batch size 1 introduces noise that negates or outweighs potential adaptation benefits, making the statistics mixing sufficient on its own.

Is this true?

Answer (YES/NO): NO